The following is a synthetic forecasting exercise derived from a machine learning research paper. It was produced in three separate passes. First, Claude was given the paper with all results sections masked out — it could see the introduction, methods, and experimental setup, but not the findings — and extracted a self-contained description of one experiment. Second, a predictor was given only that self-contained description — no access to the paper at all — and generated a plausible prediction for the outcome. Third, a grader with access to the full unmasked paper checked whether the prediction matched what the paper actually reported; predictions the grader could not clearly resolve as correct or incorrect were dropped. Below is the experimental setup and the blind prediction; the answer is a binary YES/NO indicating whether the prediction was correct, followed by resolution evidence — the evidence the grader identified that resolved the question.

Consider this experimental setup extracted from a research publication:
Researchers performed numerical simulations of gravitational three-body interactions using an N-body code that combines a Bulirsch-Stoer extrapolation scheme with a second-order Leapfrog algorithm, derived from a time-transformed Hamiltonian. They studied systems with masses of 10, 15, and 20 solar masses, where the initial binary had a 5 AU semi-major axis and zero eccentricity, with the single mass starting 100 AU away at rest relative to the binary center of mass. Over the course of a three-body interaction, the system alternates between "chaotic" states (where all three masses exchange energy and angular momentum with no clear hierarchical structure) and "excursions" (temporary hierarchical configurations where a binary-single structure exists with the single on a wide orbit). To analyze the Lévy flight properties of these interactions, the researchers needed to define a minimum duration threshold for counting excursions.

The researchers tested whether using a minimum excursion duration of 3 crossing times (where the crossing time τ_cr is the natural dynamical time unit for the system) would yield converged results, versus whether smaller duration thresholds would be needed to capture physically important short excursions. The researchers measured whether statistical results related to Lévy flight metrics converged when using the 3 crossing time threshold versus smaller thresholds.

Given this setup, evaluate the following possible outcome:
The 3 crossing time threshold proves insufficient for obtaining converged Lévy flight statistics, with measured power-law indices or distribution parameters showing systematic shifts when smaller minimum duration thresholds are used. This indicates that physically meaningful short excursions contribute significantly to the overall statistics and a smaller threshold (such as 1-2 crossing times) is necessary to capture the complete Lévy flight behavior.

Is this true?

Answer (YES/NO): NO